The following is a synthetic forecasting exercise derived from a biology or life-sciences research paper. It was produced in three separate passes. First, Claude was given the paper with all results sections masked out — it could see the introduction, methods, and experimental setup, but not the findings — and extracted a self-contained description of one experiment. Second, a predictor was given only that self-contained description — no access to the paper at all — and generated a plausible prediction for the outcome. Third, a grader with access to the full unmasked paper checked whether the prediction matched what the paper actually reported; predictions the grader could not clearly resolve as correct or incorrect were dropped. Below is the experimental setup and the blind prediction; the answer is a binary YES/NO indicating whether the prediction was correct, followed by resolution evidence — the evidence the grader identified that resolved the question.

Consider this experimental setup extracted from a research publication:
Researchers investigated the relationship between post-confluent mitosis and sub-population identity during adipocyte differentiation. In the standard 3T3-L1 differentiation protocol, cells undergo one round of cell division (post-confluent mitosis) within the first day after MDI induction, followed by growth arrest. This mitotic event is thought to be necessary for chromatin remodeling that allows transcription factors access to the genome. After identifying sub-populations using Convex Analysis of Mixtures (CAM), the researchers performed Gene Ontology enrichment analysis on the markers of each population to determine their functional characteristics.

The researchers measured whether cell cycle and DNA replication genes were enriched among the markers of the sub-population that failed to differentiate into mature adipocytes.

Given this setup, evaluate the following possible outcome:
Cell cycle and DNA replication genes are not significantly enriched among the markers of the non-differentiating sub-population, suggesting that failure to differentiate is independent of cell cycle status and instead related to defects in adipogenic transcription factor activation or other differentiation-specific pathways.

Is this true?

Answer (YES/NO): NO